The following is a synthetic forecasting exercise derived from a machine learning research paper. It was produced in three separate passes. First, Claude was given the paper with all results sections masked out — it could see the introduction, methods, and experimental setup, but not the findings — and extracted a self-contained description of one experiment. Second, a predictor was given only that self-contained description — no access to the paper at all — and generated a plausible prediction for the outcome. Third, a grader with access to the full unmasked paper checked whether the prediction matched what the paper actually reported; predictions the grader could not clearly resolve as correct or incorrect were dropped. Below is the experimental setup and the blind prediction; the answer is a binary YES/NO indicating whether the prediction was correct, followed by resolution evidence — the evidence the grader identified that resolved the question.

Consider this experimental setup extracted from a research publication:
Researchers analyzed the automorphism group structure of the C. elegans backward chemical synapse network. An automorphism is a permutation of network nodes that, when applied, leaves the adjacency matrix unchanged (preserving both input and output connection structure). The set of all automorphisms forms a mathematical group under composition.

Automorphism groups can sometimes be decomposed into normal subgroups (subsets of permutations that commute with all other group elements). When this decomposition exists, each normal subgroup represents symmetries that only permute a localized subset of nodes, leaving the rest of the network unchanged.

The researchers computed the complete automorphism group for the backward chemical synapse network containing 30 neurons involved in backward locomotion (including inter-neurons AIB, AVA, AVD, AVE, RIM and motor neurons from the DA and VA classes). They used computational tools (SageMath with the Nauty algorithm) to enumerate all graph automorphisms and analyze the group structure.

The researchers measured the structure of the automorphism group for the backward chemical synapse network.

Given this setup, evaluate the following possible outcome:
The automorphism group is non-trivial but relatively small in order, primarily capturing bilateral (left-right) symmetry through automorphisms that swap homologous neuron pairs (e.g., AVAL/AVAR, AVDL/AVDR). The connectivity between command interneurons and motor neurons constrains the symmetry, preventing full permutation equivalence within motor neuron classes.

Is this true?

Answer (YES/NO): NO